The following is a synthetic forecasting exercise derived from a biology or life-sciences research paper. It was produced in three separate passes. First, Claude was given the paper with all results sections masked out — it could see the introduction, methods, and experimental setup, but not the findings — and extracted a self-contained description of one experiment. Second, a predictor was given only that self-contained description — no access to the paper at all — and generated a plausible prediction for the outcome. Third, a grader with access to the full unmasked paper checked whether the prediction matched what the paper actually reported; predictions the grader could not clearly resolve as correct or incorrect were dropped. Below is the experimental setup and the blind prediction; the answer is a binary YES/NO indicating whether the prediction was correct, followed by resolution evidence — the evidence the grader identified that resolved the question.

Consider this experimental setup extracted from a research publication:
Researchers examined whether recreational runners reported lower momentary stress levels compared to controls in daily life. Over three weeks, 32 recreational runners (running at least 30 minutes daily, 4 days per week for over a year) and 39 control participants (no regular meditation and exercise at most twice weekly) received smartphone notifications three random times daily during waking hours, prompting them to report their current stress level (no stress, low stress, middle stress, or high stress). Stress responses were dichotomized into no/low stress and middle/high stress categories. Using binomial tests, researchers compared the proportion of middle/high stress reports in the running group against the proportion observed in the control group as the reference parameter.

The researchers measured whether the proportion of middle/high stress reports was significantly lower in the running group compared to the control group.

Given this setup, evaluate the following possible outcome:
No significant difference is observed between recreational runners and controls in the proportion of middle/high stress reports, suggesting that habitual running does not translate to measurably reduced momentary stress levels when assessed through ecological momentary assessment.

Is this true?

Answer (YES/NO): NO